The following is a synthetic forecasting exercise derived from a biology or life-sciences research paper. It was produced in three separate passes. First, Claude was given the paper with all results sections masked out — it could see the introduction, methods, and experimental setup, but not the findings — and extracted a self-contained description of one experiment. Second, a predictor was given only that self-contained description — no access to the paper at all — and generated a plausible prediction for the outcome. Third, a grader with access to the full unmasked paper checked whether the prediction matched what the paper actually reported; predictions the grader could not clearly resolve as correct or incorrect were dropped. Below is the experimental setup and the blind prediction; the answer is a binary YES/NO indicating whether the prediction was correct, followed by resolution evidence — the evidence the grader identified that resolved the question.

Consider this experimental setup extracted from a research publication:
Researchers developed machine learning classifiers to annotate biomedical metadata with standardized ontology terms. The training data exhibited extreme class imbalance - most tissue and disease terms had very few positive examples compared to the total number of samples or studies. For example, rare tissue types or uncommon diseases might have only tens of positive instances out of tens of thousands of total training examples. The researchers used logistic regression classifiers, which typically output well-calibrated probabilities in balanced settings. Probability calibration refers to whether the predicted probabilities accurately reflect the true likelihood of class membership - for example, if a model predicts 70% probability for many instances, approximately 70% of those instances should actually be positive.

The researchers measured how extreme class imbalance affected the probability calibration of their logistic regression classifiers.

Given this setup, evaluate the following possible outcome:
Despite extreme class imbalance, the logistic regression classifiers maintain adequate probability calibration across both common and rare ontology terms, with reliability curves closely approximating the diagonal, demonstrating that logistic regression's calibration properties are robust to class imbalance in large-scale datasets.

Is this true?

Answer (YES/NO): NO